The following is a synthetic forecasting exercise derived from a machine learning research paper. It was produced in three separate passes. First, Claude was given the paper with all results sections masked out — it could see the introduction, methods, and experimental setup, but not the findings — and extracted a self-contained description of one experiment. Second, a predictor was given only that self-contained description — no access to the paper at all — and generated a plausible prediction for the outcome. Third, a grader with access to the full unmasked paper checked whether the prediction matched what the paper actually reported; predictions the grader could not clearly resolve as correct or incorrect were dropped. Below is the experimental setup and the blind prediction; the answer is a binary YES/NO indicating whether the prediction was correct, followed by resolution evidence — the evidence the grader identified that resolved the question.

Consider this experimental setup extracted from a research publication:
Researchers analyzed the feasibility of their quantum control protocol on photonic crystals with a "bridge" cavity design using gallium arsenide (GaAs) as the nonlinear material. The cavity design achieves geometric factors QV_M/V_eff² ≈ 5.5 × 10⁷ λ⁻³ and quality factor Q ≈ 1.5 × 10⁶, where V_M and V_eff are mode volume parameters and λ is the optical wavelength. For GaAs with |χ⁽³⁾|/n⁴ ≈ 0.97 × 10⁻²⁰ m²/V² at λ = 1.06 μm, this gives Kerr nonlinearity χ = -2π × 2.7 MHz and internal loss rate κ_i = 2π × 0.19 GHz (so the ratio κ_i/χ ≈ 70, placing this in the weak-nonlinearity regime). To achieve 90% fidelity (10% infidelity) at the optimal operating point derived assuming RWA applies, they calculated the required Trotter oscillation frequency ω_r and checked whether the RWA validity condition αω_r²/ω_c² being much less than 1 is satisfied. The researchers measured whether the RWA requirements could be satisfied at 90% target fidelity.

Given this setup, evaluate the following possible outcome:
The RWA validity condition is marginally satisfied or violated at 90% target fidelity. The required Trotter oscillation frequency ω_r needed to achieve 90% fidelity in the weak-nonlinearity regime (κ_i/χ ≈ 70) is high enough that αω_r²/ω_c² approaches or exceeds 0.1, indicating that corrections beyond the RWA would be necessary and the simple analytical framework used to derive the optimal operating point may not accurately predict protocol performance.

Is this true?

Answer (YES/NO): YES